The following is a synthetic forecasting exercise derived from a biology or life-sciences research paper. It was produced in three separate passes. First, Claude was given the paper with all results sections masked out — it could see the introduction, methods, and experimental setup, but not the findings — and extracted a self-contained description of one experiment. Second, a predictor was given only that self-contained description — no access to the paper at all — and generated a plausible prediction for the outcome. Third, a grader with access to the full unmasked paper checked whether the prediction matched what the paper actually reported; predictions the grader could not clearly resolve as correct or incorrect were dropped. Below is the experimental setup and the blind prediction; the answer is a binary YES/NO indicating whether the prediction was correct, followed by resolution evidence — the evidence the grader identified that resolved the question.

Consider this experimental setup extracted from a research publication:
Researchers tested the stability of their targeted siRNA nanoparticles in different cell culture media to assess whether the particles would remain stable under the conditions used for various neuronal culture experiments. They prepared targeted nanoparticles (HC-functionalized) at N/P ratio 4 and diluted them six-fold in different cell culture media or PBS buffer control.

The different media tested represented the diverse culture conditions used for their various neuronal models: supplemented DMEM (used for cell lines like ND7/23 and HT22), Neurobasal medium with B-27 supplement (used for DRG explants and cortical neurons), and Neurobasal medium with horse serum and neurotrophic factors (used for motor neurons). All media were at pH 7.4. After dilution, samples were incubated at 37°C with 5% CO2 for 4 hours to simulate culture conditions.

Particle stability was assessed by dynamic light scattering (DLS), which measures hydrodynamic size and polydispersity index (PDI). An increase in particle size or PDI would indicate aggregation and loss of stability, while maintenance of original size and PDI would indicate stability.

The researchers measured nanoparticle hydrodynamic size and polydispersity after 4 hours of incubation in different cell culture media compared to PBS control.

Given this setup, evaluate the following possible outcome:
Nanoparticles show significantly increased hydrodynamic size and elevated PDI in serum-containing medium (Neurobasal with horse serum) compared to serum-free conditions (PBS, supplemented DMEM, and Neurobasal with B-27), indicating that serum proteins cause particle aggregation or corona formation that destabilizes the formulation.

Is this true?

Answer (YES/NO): NO